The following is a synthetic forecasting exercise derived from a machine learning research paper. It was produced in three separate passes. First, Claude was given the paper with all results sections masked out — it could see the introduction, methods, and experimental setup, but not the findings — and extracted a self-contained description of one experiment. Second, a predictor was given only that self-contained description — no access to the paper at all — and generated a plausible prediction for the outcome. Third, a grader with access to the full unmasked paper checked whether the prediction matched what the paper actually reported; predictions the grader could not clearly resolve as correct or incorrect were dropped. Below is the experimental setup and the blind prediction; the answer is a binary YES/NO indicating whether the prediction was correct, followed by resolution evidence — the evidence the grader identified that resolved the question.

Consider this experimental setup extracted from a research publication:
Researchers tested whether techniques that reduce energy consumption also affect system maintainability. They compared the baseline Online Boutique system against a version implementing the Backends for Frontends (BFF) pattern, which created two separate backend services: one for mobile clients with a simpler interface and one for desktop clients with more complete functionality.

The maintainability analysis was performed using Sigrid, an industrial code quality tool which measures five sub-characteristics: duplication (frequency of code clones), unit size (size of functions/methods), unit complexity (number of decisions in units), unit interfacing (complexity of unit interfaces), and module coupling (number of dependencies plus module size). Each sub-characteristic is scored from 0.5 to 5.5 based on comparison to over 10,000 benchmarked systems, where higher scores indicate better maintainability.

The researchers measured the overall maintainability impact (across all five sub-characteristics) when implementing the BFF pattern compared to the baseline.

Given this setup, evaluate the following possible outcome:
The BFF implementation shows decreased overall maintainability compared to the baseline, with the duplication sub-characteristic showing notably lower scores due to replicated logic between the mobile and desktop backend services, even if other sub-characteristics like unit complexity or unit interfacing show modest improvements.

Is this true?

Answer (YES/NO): NO